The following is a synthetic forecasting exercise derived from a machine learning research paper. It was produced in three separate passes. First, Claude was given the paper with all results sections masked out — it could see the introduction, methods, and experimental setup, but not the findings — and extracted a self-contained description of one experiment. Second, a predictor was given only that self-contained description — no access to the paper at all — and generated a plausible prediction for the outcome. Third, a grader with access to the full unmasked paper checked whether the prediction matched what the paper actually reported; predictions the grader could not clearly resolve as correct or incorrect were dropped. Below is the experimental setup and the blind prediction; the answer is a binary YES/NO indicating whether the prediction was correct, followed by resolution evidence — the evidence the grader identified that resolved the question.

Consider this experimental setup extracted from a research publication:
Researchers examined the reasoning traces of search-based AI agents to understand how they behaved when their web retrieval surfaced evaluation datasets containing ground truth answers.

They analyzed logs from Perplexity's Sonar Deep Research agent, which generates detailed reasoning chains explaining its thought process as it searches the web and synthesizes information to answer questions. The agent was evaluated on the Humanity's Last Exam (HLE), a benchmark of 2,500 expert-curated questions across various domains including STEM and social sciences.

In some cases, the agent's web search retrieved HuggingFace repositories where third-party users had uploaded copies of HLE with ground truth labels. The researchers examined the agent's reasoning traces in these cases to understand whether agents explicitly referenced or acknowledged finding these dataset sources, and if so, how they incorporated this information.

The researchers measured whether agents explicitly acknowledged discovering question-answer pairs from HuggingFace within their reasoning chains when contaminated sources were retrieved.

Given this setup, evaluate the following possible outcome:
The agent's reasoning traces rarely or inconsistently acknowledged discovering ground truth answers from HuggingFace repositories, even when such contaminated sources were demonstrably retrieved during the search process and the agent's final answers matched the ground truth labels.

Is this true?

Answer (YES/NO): NO